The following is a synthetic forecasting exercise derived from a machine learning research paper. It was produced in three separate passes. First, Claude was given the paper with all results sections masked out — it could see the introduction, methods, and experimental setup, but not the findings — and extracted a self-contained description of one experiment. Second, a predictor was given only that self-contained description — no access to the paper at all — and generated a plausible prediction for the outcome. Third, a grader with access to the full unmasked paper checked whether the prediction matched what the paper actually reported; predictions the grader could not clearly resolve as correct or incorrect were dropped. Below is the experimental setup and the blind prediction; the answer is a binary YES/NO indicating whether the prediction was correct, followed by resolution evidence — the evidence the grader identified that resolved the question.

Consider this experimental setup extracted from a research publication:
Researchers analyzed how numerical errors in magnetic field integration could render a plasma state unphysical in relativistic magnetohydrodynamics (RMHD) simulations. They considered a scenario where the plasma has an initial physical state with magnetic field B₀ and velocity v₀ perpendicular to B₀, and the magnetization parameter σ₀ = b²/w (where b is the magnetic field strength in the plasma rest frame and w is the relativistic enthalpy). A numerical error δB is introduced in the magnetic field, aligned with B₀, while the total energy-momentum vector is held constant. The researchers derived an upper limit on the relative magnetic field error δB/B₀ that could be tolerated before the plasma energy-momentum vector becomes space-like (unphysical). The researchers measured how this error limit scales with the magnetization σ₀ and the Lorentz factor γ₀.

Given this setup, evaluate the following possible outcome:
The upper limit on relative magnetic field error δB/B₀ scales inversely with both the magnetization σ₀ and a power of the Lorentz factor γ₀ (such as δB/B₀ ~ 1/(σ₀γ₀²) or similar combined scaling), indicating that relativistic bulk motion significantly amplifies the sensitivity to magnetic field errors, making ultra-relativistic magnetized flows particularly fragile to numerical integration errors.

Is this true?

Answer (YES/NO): NO